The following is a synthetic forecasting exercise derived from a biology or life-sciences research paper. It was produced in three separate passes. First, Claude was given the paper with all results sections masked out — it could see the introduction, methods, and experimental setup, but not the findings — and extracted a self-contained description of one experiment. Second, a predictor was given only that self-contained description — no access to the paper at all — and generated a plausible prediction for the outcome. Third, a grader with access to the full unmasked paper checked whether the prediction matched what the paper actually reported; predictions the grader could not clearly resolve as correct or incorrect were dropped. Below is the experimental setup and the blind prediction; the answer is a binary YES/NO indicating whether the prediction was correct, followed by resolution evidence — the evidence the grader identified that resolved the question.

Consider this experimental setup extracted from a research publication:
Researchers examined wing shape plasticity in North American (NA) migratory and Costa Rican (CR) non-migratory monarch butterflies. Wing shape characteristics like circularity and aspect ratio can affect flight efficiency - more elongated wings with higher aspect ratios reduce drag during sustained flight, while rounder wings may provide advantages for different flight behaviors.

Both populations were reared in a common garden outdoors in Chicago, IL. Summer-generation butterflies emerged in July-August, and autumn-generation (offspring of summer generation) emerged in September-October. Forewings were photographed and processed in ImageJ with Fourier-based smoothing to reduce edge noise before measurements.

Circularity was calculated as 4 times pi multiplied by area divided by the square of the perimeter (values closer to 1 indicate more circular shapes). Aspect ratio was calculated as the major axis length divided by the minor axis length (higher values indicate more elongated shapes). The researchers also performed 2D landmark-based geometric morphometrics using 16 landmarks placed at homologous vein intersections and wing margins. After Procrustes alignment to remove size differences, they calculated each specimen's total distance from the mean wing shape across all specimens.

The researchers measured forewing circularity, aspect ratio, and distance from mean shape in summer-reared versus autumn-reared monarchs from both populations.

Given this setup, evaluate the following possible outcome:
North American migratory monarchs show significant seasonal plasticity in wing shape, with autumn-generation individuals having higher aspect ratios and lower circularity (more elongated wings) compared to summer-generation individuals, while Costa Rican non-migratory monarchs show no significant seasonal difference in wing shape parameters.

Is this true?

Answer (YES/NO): NO